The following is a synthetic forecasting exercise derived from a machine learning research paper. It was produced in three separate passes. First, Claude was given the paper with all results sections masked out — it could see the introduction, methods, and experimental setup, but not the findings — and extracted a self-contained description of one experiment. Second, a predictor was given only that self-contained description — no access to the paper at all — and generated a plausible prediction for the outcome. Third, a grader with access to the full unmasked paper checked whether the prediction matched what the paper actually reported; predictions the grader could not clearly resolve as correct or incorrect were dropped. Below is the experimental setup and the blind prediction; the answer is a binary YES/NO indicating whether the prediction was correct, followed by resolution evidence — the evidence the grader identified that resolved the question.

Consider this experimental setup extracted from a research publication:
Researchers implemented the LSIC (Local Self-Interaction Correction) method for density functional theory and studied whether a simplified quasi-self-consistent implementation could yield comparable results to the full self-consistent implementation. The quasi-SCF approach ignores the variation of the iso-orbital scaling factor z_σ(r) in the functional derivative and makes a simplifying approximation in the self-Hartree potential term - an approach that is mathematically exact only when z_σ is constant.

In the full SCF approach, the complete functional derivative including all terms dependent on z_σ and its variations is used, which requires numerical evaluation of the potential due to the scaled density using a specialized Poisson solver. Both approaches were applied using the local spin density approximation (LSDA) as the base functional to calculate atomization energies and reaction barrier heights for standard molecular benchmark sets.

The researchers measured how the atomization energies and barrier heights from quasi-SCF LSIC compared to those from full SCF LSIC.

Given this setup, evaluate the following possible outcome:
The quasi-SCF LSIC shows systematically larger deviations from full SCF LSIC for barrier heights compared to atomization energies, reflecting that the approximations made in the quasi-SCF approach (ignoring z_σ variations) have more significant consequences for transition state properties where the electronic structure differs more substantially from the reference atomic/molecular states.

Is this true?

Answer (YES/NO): NO